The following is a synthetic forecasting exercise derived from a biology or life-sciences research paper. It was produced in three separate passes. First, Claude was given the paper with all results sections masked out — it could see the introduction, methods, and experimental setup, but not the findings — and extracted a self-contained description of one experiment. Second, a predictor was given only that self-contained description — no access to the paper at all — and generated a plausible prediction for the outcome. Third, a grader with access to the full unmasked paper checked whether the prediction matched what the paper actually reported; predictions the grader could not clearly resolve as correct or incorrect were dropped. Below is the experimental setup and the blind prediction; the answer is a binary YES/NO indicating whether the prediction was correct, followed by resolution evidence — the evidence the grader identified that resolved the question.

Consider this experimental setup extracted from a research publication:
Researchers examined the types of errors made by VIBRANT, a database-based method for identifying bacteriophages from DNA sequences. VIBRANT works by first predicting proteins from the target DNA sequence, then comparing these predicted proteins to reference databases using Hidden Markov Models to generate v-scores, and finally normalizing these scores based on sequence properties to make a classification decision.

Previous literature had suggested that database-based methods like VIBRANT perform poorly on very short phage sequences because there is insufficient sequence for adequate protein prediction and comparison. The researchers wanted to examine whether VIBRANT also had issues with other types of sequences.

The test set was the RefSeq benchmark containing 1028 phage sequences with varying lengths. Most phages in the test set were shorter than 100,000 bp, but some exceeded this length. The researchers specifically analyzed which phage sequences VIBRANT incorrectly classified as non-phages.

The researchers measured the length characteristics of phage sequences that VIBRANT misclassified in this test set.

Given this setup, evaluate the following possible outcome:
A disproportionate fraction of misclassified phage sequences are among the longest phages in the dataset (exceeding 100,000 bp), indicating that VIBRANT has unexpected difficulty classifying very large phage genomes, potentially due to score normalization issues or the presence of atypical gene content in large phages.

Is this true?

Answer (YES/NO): YES